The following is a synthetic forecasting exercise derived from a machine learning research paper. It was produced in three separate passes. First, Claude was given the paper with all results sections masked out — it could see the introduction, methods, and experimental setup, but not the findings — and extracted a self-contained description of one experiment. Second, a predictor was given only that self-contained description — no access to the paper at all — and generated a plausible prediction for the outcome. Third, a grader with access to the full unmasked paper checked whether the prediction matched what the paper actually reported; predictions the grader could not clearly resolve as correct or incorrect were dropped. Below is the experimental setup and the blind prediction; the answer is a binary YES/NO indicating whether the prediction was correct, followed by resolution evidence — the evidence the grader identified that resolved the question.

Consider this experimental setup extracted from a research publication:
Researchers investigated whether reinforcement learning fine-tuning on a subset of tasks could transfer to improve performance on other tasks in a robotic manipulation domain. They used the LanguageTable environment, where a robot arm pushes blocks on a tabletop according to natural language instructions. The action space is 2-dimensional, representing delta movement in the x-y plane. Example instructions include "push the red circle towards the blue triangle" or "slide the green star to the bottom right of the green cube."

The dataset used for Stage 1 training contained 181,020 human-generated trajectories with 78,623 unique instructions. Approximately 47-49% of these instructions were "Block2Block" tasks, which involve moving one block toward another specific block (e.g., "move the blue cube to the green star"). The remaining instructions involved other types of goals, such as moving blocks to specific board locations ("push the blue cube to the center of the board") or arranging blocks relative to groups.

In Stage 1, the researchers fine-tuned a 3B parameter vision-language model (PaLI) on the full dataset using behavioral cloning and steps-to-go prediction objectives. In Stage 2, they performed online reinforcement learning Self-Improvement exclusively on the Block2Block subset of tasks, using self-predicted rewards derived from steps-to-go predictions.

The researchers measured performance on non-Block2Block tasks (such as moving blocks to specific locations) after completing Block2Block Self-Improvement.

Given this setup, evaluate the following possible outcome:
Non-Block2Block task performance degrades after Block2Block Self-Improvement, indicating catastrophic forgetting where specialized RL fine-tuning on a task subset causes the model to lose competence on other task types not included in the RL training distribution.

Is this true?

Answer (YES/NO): NO